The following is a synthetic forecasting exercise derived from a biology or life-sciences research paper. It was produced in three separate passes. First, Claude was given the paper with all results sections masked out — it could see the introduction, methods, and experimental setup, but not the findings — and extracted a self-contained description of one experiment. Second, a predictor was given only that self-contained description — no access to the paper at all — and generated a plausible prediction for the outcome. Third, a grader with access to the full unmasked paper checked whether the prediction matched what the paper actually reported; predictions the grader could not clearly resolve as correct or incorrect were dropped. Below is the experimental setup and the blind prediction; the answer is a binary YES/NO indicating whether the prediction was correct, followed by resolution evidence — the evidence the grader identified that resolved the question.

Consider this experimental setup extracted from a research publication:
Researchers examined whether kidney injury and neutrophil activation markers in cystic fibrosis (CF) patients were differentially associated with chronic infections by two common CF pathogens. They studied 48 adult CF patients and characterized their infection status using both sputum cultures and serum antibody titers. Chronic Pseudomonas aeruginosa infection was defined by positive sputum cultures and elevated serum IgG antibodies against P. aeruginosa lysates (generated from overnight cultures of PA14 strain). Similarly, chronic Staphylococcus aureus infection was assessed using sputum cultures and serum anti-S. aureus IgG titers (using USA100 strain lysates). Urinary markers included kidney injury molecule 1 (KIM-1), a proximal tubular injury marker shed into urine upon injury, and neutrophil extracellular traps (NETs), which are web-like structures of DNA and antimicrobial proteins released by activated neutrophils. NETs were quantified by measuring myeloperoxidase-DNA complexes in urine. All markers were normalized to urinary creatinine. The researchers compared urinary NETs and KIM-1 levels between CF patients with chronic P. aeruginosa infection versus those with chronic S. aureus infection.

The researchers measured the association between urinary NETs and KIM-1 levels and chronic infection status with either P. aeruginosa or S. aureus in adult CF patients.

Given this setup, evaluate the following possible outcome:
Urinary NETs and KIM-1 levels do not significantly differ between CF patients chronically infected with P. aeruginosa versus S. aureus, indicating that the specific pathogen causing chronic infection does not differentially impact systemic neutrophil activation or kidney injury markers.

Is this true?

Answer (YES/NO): NO